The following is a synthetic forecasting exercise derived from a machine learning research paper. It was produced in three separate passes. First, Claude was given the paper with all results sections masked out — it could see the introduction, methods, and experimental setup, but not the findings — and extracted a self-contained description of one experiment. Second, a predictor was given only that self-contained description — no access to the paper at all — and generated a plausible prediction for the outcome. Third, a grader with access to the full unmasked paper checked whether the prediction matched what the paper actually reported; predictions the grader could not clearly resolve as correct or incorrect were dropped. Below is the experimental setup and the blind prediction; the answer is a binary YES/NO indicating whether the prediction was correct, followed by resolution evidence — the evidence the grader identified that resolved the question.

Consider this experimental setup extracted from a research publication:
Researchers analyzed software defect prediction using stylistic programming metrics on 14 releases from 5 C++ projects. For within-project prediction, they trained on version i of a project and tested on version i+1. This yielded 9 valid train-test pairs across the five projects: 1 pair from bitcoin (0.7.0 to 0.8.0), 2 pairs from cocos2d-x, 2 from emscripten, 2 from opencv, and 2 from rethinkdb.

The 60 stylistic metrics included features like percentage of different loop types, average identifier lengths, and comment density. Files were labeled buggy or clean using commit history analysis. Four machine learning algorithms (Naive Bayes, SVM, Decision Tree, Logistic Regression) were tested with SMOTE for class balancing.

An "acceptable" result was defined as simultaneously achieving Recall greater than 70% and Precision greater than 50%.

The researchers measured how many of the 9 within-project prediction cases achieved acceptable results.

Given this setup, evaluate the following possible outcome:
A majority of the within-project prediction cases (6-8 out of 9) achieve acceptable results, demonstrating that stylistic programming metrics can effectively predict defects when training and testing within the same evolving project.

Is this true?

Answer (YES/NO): YES